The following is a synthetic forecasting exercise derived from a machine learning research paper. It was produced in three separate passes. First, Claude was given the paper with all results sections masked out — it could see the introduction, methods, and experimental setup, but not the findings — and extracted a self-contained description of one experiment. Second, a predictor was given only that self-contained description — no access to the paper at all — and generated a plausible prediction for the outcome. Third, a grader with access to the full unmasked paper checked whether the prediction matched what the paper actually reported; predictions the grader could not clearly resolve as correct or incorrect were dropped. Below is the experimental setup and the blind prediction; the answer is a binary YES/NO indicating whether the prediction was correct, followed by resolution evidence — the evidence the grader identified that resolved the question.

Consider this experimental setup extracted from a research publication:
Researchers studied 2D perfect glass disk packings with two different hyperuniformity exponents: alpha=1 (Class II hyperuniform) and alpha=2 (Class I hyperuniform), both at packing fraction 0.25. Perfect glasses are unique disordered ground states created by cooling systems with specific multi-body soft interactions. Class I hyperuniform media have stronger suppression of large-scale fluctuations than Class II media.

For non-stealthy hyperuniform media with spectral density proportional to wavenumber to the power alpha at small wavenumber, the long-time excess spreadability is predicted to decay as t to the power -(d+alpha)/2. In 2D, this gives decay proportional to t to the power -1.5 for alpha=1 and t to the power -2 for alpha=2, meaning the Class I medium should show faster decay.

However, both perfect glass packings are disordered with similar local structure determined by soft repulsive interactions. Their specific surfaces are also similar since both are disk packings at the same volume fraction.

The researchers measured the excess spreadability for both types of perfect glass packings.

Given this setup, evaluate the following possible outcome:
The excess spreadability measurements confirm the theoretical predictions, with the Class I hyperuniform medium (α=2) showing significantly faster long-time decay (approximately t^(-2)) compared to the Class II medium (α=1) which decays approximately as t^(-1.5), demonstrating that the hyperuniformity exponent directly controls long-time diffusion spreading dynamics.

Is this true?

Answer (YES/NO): YES